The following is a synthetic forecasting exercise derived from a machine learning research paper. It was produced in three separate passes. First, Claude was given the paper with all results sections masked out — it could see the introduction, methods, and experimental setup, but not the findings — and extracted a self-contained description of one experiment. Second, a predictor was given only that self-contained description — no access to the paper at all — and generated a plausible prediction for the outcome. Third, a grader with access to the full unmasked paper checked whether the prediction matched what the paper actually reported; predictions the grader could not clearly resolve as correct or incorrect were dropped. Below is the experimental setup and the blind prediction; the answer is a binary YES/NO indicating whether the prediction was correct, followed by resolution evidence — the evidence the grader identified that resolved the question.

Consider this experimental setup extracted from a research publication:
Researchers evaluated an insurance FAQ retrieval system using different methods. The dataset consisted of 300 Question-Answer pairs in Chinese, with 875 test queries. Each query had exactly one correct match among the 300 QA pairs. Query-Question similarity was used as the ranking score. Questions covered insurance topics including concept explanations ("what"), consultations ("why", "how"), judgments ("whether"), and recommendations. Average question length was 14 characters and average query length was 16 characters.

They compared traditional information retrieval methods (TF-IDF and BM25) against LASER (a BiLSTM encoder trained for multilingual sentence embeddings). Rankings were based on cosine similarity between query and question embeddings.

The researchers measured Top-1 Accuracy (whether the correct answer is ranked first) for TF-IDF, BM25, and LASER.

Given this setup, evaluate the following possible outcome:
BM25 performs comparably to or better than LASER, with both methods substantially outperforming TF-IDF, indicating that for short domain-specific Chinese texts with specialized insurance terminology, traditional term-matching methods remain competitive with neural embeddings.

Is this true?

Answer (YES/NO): NO